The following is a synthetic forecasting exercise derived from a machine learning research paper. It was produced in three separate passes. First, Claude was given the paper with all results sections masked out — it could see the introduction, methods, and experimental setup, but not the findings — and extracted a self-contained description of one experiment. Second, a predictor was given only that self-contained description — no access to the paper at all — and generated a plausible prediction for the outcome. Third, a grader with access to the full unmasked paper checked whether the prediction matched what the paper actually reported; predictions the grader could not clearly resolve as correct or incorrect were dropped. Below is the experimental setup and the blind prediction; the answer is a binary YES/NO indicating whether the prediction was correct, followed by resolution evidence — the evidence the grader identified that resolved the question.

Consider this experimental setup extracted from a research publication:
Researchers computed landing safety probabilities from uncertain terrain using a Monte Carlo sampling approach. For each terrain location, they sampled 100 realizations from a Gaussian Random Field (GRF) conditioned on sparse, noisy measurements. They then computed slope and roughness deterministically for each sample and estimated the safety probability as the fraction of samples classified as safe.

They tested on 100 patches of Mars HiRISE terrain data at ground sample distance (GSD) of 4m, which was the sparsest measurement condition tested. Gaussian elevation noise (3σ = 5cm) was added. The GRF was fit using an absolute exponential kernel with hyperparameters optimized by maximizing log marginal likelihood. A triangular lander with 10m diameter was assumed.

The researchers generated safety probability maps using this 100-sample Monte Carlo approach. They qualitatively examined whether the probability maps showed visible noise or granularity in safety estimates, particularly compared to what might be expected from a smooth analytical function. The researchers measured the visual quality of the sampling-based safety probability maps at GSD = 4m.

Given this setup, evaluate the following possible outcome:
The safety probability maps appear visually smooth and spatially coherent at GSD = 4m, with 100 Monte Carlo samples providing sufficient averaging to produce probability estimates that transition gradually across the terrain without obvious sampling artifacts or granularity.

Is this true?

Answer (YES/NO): NO